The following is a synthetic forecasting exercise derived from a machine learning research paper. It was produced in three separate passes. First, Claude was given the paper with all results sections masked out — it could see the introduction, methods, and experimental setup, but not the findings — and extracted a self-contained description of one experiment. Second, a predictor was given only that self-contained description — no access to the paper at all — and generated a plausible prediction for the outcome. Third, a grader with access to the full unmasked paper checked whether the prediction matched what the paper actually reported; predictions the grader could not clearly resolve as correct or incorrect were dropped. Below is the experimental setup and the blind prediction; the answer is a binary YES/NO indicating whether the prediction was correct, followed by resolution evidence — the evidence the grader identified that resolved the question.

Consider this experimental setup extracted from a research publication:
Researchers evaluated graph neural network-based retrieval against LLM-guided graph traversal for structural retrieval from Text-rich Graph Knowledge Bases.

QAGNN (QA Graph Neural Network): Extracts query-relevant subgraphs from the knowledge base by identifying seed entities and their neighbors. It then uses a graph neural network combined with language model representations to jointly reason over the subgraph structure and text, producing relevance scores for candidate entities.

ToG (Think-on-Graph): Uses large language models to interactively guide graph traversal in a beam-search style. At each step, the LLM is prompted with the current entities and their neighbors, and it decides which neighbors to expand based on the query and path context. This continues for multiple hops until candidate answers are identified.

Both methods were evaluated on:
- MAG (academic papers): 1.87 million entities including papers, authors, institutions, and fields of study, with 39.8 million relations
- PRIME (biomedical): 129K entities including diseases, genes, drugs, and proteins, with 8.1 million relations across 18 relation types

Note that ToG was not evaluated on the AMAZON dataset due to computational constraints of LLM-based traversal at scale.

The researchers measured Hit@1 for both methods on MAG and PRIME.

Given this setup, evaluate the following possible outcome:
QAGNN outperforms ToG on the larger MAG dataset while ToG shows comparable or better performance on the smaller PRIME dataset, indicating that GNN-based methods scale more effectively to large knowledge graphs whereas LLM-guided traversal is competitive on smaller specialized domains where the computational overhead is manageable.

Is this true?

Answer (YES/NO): NO